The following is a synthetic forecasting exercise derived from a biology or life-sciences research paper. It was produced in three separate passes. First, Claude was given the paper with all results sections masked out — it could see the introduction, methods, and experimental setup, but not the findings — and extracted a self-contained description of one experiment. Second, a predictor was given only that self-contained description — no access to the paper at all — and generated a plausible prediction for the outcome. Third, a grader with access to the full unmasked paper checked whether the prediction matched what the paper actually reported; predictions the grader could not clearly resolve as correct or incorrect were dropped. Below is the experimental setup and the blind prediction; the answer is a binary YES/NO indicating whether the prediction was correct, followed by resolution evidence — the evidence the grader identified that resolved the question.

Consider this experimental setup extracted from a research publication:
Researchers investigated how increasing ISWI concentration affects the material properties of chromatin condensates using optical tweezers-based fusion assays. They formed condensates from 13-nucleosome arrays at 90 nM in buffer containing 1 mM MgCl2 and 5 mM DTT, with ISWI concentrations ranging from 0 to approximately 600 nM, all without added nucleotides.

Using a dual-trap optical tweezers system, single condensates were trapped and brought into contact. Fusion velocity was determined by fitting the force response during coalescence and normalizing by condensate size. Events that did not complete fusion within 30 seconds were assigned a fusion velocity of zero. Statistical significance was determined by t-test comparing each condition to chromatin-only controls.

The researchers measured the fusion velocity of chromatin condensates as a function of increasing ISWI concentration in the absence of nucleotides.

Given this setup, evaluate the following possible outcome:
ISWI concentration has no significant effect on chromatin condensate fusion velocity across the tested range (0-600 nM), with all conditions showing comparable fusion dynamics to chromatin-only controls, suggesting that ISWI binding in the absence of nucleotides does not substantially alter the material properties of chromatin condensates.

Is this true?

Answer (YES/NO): NO